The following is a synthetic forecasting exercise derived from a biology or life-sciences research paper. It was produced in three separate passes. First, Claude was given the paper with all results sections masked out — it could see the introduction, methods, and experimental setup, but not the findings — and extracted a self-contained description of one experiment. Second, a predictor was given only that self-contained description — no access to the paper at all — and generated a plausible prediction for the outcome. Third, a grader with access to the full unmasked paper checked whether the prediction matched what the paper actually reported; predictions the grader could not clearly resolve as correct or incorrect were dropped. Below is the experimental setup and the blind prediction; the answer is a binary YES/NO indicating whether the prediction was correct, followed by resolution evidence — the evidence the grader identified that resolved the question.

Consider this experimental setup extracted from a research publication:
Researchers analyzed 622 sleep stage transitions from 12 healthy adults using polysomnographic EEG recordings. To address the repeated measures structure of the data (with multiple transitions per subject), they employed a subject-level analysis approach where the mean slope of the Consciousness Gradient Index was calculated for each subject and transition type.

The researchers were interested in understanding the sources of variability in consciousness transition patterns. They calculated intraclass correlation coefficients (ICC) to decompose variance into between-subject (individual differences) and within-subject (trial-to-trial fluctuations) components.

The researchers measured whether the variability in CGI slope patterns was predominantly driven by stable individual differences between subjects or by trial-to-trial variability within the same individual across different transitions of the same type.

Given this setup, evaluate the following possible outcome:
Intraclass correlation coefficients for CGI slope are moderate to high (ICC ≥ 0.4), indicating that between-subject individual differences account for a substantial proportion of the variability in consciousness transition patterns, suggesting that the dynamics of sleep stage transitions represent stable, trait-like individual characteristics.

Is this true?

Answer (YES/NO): NO